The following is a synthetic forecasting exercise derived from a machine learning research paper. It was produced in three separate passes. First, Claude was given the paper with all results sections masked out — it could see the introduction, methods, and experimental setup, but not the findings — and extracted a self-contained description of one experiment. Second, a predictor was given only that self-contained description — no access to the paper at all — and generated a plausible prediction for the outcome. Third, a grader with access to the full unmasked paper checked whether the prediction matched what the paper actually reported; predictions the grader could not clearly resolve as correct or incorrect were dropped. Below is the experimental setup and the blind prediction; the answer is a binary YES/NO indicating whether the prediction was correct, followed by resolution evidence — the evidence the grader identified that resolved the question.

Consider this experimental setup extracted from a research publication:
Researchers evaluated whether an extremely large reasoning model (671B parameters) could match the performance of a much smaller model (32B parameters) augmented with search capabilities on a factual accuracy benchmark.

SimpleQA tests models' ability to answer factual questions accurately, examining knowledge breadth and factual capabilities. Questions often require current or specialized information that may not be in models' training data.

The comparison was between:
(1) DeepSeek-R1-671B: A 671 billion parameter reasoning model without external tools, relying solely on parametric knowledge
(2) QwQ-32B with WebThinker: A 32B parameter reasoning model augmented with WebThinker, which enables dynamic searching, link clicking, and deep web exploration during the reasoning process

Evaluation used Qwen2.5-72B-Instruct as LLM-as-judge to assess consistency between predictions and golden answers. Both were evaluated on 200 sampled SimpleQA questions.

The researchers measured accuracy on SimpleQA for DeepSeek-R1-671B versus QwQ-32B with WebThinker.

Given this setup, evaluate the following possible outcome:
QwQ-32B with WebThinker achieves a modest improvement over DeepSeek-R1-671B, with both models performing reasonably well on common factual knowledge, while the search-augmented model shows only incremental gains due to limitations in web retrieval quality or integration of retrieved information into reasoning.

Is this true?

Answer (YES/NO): NO